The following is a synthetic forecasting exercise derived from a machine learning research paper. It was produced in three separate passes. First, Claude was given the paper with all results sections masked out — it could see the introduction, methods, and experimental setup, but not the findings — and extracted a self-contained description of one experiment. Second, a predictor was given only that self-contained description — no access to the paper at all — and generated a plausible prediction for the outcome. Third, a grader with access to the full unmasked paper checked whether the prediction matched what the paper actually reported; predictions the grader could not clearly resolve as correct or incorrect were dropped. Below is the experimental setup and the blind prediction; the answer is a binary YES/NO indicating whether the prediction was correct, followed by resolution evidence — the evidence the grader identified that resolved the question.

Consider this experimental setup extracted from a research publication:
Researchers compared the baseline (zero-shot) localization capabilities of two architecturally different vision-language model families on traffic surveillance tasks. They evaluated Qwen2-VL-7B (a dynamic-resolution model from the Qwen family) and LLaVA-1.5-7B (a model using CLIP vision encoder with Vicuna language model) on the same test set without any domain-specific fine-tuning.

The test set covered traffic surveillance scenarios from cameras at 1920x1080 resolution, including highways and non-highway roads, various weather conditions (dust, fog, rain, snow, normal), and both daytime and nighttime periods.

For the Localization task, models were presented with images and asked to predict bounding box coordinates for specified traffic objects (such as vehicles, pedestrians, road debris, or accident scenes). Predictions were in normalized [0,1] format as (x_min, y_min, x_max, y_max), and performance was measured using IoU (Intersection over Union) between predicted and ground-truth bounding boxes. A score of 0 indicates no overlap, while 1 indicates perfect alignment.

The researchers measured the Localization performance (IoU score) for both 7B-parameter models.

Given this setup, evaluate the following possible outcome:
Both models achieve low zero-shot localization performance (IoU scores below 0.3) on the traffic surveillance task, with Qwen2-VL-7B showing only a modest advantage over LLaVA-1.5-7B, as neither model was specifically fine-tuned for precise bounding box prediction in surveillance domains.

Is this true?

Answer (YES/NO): NO